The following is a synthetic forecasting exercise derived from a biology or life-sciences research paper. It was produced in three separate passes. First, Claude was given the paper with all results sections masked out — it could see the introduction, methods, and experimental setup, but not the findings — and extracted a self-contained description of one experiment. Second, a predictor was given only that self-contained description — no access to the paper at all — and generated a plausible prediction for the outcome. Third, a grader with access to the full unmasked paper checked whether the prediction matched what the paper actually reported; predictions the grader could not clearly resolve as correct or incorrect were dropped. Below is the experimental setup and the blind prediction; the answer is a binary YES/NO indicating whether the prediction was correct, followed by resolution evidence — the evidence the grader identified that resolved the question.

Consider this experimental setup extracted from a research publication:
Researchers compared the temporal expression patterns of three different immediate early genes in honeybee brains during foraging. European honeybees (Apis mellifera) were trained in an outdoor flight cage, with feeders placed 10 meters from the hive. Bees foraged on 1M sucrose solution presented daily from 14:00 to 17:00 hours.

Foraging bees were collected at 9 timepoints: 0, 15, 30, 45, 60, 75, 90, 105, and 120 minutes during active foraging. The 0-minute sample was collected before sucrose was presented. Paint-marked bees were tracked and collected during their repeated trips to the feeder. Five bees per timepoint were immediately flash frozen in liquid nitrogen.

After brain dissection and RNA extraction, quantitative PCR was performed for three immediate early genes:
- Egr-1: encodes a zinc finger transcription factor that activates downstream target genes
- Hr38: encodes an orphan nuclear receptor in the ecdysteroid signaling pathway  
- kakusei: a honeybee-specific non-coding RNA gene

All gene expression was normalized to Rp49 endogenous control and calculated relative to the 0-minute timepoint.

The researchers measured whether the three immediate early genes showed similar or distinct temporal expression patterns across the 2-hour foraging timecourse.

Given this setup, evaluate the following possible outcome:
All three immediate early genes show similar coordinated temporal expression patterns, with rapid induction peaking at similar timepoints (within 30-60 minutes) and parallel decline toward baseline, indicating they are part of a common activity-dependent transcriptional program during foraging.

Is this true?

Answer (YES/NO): NO